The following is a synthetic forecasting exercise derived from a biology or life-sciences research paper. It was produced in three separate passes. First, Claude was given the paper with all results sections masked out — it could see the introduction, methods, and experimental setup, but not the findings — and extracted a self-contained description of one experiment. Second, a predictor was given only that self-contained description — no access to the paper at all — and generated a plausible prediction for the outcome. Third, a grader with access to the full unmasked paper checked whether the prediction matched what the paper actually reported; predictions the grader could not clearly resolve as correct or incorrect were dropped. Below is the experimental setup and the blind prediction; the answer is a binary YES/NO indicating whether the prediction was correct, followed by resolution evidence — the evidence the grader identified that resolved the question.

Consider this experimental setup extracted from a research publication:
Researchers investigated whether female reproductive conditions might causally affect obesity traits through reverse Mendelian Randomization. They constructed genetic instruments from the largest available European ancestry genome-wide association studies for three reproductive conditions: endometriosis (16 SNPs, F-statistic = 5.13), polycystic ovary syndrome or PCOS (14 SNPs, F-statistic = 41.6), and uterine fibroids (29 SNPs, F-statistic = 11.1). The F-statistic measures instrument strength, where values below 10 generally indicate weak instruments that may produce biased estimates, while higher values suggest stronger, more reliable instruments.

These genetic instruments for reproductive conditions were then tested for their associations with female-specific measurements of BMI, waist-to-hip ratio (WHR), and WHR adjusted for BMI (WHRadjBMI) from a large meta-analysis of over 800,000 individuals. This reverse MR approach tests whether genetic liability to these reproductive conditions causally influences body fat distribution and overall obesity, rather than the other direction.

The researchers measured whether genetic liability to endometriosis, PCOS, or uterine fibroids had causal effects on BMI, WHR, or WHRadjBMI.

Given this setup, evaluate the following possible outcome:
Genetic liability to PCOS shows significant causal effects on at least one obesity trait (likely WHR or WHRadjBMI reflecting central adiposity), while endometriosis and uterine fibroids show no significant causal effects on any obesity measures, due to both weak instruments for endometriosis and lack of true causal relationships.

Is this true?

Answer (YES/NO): NO